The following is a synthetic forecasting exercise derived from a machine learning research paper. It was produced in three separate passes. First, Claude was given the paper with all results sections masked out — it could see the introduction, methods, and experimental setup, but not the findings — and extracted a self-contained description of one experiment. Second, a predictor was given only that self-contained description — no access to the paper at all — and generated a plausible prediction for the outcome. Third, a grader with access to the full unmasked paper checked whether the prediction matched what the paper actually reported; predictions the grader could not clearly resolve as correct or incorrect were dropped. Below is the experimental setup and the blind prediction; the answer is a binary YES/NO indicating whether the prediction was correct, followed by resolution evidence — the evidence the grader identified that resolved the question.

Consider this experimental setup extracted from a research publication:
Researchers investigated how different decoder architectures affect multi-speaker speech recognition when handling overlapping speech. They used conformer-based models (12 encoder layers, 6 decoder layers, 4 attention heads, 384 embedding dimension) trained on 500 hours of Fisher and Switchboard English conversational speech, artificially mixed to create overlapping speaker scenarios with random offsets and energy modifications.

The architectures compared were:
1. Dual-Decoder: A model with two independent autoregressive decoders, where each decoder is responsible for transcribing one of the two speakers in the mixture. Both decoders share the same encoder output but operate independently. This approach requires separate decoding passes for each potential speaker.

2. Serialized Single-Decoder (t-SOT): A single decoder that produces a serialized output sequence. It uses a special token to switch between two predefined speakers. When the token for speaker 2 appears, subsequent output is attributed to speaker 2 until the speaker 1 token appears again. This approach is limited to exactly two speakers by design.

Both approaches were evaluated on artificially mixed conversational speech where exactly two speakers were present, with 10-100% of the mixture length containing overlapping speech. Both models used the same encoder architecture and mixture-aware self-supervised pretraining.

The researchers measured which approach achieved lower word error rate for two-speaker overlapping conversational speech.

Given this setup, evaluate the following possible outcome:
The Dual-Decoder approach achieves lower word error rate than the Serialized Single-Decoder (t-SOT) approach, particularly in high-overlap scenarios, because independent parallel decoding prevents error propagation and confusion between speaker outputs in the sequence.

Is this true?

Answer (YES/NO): YES